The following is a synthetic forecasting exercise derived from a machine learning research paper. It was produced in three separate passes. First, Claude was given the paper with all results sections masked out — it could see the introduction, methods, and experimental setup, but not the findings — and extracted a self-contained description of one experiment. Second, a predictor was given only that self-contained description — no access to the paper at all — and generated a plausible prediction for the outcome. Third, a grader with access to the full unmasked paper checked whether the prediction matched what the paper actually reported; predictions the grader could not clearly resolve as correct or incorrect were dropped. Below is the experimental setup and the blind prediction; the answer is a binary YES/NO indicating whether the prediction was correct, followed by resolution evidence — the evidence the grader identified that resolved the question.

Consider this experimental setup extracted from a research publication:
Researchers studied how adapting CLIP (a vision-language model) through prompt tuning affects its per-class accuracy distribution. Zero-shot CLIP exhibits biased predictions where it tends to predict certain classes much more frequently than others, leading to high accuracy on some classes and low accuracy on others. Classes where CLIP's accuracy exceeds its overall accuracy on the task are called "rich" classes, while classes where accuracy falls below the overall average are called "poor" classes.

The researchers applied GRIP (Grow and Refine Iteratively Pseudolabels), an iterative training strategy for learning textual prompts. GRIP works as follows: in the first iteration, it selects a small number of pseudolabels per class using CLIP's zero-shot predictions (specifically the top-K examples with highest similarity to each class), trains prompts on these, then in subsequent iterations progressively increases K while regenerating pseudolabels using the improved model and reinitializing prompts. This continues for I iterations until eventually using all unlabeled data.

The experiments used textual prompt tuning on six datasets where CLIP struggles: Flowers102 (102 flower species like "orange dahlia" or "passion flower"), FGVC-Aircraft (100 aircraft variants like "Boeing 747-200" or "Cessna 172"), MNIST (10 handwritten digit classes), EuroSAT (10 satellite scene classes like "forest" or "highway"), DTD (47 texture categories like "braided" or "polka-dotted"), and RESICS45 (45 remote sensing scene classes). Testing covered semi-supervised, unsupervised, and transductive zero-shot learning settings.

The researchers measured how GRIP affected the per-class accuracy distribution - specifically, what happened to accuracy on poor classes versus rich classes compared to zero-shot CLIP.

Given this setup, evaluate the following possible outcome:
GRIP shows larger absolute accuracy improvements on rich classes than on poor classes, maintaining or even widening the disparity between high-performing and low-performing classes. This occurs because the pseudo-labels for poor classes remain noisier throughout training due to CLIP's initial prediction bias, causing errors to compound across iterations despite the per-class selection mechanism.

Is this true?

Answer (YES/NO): NO